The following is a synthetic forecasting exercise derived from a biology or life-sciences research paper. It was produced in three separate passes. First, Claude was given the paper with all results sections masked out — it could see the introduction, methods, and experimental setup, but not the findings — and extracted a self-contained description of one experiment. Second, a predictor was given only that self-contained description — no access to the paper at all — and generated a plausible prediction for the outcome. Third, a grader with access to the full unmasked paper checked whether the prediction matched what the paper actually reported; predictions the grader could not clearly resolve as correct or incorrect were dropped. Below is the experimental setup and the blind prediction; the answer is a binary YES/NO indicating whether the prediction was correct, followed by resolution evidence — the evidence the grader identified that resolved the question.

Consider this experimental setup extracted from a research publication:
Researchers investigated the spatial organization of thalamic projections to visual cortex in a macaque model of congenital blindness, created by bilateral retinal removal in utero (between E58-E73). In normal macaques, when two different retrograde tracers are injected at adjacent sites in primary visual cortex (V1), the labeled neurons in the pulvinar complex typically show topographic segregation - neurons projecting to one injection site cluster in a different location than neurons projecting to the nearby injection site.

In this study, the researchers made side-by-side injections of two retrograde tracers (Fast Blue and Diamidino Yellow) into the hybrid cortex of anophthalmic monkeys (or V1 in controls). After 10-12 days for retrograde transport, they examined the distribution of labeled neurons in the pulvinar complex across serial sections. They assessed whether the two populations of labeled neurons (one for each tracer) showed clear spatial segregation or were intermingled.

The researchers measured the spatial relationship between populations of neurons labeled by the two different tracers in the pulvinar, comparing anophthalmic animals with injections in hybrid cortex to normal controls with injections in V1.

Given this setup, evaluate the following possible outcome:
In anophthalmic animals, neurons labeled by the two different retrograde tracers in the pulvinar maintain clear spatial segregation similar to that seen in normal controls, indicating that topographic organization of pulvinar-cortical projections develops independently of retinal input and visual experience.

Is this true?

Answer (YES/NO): NO